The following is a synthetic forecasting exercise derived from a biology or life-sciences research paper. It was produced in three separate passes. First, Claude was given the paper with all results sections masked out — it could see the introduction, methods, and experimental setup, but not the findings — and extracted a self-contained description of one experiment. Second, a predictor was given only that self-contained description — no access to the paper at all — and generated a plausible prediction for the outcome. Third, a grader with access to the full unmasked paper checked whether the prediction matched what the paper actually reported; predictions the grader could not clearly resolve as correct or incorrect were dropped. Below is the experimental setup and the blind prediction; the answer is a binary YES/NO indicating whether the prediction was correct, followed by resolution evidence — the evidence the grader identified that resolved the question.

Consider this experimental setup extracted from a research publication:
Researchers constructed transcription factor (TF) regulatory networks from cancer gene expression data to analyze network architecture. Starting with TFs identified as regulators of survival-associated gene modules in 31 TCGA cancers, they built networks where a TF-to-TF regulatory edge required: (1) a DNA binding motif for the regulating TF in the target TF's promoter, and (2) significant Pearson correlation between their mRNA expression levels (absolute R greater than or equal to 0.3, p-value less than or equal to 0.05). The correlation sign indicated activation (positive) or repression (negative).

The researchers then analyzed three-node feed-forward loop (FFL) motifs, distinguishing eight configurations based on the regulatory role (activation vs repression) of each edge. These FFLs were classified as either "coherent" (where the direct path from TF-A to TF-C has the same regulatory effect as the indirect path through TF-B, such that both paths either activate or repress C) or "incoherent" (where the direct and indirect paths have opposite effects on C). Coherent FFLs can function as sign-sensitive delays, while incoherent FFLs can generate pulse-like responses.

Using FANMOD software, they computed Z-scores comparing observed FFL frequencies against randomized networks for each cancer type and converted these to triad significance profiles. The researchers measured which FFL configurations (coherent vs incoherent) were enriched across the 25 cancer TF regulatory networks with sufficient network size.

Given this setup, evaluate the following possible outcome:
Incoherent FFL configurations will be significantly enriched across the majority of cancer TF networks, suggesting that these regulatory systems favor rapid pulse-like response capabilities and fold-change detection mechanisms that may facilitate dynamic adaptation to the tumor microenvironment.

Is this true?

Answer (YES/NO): NO